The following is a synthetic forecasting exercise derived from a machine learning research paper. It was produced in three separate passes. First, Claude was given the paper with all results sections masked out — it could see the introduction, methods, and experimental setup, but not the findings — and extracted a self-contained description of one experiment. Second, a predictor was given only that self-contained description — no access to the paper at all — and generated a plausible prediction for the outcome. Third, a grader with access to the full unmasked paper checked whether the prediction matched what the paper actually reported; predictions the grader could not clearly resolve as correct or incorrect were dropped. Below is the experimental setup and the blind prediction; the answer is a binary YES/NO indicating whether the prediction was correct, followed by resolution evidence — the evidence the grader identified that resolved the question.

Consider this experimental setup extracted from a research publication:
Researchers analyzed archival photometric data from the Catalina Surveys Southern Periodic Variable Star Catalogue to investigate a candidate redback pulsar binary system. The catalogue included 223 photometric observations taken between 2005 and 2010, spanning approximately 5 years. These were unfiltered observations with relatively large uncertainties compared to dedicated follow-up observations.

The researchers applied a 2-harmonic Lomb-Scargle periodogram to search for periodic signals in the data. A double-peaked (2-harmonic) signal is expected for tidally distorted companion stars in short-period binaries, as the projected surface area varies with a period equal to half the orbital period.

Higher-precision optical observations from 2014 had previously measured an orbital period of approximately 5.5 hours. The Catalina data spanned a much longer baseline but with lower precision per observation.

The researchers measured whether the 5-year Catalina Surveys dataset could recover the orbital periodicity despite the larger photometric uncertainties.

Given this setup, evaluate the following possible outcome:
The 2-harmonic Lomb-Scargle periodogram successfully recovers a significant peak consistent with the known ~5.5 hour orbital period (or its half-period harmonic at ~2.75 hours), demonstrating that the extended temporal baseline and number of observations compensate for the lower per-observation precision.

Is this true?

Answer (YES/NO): YES